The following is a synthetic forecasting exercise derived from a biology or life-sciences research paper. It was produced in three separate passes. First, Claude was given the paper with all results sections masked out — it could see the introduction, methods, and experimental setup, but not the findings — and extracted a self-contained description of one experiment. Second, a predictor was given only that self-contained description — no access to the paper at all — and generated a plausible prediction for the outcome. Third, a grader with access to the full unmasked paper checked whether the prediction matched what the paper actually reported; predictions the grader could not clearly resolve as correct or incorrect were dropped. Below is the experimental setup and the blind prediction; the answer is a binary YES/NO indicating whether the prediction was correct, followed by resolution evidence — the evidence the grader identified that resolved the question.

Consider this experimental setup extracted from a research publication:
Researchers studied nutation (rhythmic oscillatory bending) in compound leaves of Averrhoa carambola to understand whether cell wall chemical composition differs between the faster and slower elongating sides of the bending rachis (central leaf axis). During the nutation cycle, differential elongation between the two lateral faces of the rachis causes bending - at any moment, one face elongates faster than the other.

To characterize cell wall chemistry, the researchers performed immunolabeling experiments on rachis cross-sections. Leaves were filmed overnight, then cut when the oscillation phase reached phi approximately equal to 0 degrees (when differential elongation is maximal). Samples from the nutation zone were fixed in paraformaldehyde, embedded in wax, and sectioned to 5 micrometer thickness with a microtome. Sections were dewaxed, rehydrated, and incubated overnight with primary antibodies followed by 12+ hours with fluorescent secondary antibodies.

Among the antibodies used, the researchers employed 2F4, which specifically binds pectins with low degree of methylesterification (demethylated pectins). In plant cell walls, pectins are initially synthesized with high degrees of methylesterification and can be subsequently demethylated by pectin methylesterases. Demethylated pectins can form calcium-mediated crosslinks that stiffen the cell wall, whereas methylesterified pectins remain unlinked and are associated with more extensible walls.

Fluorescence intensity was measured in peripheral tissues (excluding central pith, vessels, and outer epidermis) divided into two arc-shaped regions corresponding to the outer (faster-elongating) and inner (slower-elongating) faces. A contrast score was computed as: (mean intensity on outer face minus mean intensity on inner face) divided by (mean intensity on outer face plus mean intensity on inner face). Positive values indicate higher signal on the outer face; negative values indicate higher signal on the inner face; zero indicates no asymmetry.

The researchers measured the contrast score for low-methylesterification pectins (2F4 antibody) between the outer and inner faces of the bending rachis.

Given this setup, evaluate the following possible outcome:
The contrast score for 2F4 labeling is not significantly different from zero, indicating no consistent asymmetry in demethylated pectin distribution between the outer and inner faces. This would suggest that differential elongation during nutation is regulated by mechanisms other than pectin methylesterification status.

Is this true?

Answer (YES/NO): NO